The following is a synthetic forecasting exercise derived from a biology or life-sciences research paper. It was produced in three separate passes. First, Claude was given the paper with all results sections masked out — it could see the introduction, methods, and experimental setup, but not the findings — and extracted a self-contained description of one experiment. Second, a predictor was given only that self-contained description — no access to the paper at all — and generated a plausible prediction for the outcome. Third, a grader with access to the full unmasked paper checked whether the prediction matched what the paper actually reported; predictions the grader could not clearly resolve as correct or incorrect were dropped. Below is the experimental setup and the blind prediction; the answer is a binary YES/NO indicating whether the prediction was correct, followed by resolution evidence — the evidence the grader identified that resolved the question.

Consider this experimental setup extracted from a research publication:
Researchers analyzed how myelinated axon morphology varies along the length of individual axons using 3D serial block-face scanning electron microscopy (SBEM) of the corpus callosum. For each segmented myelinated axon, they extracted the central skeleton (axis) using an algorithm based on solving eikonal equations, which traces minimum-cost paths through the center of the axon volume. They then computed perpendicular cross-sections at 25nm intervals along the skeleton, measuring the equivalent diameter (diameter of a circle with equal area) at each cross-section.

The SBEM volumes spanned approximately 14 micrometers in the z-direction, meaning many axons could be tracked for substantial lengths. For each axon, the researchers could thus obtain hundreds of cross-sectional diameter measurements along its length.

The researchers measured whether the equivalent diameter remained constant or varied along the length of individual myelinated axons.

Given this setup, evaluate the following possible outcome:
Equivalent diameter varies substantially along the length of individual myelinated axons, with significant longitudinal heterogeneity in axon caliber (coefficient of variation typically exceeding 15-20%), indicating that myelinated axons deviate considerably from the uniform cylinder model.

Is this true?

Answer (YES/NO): YES